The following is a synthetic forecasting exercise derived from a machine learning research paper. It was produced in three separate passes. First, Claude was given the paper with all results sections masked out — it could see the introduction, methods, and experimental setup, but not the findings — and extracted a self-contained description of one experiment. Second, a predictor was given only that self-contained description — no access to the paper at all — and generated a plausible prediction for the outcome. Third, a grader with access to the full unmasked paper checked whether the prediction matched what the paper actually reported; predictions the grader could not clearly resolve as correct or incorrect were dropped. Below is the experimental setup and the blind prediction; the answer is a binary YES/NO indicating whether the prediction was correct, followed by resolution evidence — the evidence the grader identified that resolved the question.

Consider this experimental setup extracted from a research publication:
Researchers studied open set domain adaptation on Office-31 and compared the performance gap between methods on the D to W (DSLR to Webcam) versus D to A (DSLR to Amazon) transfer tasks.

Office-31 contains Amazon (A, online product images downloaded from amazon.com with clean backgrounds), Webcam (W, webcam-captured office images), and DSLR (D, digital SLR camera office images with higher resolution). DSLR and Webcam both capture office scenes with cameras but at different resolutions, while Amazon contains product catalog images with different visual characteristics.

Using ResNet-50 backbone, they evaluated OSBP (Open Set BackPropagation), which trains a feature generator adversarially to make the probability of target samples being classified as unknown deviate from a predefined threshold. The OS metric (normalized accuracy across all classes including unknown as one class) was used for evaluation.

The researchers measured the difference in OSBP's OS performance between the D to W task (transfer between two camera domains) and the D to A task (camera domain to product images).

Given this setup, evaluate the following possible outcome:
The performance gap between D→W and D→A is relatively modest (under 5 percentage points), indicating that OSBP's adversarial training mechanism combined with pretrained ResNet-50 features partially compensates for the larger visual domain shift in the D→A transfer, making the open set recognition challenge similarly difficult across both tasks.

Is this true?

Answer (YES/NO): NO